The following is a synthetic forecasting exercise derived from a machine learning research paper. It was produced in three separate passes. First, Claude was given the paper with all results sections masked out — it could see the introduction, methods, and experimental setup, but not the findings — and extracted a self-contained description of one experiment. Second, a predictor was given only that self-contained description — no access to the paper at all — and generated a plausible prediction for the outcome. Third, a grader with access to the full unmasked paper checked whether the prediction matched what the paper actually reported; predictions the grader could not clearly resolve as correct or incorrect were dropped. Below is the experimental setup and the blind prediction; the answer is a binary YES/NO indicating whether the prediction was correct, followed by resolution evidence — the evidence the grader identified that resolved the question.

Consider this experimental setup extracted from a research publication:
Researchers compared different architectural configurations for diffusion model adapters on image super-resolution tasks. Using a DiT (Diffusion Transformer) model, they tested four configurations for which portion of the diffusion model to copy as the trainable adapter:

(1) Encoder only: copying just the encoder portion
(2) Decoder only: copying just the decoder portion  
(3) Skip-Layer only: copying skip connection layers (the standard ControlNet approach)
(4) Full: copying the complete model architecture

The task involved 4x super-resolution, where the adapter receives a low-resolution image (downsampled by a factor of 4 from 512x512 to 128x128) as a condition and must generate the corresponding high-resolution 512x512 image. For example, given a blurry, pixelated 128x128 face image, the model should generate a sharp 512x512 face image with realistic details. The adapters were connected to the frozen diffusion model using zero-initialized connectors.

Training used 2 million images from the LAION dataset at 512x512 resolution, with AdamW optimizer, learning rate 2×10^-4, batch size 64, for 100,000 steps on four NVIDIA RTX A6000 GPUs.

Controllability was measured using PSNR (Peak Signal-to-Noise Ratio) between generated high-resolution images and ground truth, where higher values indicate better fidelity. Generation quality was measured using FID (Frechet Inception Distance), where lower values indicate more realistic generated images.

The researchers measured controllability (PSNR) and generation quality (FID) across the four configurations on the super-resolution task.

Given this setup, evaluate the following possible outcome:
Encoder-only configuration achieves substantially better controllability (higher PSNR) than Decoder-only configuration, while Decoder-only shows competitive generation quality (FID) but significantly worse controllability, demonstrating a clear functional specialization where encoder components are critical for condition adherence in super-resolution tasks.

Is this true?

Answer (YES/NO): NO